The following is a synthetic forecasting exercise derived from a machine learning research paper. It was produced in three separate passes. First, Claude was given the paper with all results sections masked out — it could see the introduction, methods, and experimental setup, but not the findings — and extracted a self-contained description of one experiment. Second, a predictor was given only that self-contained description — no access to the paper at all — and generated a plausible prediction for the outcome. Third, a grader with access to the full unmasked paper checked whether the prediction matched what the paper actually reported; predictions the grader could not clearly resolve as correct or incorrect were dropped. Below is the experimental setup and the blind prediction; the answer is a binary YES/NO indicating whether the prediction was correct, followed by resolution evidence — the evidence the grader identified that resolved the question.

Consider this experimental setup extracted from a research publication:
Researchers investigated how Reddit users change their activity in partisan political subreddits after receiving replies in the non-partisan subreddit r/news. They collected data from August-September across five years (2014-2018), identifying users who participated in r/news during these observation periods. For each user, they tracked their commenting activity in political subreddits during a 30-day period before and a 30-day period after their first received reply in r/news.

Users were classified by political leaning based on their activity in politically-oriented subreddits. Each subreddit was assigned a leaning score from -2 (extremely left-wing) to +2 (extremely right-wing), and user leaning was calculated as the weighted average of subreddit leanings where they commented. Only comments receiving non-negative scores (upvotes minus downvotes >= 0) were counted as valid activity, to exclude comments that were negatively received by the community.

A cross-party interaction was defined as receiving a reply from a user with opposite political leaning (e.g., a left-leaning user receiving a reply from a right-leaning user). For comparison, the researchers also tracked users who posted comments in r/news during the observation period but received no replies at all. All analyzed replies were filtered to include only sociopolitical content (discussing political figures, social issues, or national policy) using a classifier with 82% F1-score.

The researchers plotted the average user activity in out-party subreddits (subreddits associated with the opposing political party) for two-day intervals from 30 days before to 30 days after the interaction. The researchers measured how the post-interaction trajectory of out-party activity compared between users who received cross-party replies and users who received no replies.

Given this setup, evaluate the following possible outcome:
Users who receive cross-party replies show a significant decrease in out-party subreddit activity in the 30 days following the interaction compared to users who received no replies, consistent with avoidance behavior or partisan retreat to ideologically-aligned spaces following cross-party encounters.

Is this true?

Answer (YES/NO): NO